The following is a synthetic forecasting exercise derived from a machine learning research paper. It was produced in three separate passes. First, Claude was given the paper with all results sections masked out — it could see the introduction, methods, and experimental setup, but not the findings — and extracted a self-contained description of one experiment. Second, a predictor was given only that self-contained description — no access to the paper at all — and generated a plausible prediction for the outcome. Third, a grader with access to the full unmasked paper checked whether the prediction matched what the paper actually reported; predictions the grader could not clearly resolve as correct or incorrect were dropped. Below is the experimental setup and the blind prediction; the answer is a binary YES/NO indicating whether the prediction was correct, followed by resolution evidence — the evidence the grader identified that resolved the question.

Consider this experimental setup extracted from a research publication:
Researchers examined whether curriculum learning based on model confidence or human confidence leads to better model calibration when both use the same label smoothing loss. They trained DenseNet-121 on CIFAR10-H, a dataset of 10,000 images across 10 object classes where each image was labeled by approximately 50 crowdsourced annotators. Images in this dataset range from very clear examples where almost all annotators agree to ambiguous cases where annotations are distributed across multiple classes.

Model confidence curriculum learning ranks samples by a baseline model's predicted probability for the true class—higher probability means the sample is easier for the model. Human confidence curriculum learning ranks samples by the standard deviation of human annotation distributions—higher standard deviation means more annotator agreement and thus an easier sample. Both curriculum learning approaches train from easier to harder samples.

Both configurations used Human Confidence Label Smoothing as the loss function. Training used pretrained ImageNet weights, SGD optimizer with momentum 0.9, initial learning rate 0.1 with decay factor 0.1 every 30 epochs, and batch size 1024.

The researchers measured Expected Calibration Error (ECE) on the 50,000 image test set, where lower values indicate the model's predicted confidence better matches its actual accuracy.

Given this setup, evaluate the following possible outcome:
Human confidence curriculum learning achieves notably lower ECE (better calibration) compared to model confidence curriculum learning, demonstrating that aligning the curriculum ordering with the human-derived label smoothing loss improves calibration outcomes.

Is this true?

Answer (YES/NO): YES